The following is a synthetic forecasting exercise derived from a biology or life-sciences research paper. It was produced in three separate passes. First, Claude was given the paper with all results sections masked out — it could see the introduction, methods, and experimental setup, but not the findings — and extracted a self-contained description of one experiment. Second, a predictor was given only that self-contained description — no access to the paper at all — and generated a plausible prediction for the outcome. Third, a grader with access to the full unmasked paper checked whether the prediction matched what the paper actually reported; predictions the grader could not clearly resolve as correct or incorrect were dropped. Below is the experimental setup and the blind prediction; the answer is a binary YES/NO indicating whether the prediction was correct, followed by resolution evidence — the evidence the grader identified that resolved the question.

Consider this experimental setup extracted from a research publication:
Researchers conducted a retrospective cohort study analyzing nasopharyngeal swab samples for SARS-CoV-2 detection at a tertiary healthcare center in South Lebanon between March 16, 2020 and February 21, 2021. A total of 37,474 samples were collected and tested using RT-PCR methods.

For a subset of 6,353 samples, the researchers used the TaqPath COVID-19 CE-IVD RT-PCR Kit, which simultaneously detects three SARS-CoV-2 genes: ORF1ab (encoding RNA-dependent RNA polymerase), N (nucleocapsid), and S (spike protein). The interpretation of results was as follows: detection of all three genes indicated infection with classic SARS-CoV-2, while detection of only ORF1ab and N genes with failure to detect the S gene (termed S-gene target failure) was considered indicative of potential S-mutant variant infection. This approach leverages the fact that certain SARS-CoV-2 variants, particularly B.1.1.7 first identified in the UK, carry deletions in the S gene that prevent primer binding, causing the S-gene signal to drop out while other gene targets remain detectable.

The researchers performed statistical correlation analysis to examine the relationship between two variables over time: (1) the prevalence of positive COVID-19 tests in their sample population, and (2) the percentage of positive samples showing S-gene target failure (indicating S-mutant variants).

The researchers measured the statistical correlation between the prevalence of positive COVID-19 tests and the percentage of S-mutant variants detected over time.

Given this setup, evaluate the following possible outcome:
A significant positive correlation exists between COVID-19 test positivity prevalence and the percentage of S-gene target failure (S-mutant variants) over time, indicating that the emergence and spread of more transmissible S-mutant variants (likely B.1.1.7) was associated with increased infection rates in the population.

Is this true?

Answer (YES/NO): YES